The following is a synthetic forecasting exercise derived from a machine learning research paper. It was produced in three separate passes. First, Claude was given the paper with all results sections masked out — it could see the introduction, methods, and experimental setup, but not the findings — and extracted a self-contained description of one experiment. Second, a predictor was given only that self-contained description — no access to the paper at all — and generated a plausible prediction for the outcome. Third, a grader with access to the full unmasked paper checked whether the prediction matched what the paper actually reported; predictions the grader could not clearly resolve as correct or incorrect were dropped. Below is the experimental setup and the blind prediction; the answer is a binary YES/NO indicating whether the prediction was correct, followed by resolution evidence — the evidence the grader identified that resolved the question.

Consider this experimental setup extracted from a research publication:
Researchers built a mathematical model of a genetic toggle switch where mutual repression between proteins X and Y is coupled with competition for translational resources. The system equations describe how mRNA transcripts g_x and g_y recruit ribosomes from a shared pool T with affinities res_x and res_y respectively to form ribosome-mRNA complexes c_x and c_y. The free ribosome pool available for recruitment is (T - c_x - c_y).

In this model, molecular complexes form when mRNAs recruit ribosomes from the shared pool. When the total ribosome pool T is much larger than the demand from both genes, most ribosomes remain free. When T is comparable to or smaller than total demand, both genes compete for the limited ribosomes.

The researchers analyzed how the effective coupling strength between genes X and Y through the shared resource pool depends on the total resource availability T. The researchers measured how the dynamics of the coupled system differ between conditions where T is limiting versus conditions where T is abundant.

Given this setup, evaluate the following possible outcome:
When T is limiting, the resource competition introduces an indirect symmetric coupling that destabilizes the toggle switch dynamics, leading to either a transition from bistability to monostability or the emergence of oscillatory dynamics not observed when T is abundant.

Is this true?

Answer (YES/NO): NO